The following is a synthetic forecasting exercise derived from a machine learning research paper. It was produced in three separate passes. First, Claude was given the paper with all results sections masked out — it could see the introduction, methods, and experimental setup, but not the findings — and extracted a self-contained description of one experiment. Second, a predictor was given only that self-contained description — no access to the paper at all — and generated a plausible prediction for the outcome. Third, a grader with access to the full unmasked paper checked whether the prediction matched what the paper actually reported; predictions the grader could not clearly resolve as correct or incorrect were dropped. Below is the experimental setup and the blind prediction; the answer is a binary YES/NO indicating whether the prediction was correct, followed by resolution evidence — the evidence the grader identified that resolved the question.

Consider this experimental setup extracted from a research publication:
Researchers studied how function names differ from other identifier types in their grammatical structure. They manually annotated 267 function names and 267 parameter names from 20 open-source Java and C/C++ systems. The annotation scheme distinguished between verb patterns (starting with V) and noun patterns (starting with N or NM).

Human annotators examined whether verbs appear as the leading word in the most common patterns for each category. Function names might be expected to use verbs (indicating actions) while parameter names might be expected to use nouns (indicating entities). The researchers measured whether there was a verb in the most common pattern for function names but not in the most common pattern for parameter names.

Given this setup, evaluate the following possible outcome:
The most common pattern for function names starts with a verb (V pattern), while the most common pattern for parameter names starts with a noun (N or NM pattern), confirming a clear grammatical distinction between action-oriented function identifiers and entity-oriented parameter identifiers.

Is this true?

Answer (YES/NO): YES